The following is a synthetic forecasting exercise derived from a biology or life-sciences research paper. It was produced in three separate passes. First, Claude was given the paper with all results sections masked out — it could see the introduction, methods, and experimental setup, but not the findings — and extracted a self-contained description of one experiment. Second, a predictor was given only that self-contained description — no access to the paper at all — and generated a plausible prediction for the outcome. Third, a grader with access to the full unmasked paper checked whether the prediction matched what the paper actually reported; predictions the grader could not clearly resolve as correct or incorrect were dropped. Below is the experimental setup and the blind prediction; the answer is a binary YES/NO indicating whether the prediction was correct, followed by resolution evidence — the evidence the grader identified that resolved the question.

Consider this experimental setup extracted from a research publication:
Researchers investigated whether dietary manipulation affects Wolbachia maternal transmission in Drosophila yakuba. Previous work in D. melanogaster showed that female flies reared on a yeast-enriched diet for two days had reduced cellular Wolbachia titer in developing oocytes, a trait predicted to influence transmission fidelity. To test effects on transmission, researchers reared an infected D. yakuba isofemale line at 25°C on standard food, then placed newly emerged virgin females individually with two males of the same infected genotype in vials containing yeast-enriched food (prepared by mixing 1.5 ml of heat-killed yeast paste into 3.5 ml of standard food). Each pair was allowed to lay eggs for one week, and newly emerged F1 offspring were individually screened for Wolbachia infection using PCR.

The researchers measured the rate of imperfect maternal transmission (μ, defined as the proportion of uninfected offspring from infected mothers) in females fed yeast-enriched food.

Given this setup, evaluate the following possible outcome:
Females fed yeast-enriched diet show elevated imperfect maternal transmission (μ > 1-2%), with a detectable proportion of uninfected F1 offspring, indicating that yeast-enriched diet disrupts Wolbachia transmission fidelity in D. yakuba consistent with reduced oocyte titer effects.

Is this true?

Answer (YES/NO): NO